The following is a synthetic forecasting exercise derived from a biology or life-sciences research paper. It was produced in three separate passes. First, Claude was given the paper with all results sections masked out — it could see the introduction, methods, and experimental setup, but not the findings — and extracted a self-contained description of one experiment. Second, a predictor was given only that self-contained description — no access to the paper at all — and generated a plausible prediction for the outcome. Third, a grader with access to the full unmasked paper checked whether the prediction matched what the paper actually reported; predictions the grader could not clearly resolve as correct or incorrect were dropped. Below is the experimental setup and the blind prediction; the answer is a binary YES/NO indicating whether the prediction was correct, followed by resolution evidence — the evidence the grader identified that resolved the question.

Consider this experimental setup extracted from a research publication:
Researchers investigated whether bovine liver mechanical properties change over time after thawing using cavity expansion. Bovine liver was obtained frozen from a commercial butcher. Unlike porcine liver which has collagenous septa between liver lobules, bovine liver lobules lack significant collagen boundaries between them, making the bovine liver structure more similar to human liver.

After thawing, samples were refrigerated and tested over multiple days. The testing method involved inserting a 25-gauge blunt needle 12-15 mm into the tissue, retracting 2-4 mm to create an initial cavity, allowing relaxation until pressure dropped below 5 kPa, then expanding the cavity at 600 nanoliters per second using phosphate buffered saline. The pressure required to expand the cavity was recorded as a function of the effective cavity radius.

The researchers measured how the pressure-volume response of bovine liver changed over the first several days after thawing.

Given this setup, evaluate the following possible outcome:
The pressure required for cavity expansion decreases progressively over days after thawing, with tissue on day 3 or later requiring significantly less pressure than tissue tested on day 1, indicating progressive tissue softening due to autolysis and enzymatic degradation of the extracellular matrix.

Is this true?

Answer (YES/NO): NO